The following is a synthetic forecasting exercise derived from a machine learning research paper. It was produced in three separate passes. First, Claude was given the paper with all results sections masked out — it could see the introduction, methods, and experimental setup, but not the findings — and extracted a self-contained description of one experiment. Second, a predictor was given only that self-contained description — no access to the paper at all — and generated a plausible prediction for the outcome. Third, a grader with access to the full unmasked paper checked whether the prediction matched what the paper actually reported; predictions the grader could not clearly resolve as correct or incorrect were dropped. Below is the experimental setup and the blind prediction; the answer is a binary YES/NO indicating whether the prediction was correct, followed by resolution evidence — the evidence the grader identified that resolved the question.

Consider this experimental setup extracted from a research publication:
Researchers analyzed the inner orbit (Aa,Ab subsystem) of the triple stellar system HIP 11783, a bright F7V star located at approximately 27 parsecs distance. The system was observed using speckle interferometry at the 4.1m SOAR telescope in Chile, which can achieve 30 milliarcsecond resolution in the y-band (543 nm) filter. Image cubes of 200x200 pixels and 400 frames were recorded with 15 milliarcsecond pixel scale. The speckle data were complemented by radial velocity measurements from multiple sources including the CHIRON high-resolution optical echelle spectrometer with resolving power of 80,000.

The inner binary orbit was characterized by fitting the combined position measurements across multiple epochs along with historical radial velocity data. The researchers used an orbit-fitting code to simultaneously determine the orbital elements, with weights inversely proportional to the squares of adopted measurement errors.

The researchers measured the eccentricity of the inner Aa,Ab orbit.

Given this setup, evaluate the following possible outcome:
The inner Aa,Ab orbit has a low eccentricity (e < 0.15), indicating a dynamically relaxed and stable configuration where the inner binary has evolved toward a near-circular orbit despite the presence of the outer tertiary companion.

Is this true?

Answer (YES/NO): NO